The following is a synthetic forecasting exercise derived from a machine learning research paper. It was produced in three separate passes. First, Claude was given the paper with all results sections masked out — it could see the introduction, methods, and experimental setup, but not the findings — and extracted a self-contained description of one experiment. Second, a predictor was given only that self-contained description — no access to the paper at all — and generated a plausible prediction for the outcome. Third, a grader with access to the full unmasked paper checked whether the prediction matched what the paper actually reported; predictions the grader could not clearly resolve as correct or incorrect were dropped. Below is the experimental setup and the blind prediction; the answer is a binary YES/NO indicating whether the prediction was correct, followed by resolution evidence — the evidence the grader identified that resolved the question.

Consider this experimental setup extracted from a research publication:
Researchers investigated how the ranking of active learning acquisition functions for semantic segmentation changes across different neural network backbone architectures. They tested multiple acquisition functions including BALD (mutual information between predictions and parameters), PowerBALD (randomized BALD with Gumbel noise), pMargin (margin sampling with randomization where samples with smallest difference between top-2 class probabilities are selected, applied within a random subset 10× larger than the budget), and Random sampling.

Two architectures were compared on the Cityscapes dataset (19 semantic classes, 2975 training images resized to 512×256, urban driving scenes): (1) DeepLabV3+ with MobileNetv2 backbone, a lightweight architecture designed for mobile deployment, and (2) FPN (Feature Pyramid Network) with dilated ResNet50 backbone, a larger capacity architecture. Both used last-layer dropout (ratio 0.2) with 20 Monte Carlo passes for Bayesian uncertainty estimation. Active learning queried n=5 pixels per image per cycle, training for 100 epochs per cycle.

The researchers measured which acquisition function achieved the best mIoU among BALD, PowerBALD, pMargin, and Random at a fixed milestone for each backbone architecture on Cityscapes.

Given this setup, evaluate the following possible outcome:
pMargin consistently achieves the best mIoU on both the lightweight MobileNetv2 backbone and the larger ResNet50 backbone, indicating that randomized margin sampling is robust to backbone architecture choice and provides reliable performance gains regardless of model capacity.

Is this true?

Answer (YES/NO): YES